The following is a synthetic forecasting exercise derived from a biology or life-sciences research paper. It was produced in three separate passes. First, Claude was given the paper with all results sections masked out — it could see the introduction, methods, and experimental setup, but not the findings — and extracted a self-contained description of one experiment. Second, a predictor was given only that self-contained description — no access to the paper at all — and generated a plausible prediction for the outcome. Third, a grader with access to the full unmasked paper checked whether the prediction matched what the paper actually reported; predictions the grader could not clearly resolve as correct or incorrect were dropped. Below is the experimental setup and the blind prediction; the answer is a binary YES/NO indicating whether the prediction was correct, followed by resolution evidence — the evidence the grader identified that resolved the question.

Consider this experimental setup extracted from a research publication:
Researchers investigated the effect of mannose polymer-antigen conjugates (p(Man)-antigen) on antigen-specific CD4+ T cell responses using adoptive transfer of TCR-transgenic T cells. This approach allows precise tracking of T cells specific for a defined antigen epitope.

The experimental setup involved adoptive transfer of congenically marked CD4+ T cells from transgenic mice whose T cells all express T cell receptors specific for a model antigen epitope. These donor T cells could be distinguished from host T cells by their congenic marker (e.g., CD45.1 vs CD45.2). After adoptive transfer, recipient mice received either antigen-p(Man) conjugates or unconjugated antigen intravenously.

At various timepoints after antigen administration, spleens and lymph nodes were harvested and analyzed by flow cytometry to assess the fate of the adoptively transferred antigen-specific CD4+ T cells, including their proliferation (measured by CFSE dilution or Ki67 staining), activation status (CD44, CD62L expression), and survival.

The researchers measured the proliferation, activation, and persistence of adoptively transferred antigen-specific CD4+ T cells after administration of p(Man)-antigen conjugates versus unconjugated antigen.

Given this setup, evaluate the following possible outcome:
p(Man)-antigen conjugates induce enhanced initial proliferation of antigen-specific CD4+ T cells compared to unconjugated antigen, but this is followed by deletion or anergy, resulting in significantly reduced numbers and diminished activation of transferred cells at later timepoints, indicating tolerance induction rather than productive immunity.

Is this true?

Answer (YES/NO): YES